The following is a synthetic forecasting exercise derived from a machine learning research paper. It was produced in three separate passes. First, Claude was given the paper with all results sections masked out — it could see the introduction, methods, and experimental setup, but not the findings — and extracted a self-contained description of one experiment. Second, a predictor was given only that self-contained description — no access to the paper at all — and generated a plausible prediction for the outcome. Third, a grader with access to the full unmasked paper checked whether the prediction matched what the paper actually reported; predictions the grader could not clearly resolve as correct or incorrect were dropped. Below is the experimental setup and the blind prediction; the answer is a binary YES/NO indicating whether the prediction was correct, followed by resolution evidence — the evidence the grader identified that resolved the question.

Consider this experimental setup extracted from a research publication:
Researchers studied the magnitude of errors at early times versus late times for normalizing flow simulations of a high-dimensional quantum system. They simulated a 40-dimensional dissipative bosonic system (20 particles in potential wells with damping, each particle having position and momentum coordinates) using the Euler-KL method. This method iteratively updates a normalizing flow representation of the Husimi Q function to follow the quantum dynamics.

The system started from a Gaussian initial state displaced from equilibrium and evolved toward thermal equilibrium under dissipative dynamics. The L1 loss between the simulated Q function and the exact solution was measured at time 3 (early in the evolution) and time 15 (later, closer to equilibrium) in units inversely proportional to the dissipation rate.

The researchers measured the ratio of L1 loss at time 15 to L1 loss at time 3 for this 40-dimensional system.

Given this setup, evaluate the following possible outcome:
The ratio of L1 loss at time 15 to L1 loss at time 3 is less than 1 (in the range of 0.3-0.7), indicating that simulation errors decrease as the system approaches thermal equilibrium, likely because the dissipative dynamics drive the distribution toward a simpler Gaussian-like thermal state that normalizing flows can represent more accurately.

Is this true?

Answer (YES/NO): NO